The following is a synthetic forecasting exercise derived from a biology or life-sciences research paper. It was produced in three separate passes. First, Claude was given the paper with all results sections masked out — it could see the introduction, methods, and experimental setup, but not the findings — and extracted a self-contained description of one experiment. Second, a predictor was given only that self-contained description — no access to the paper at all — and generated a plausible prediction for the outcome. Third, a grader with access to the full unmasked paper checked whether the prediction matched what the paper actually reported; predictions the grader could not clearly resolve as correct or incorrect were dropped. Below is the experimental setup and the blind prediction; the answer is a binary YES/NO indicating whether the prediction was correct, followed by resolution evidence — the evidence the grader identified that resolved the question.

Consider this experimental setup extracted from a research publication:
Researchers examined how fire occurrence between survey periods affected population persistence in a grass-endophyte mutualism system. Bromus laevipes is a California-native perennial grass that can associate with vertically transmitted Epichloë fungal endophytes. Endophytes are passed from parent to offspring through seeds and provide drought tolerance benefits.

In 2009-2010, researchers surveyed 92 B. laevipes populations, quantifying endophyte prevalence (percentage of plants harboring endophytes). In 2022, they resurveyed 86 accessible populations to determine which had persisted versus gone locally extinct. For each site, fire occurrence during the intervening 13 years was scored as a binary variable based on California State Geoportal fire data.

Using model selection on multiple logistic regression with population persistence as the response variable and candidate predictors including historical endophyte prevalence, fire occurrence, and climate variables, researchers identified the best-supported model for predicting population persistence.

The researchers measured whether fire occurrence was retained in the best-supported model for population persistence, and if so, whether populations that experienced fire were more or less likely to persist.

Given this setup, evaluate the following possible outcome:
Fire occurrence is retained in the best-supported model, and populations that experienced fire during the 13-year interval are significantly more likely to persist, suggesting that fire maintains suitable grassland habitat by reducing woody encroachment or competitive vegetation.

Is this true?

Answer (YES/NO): NO